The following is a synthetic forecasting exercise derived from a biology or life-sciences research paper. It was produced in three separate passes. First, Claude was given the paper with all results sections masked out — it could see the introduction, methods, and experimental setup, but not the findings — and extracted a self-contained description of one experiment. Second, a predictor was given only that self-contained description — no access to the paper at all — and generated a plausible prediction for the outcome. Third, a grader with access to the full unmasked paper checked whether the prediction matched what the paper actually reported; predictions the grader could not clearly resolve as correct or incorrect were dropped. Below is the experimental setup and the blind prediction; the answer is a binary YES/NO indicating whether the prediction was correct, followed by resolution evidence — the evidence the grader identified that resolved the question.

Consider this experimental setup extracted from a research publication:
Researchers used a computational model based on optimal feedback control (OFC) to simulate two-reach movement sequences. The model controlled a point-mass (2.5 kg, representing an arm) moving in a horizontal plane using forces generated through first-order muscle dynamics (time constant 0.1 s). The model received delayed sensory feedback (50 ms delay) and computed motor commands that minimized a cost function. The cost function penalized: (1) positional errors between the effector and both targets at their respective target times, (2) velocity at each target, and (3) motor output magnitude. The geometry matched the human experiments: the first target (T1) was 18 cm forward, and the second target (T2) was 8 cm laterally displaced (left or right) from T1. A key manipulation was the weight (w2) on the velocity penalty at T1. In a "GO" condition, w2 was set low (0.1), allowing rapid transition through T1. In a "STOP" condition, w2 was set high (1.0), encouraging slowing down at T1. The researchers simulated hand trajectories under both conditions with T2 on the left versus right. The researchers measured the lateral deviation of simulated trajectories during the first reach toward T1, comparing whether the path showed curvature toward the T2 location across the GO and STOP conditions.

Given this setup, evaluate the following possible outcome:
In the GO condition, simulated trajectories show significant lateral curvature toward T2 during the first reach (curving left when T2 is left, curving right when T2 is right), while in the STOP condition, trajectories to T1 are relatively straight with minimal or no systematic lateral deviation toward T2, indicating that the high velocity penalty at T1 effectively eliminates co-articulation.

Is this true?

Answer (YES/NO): YES